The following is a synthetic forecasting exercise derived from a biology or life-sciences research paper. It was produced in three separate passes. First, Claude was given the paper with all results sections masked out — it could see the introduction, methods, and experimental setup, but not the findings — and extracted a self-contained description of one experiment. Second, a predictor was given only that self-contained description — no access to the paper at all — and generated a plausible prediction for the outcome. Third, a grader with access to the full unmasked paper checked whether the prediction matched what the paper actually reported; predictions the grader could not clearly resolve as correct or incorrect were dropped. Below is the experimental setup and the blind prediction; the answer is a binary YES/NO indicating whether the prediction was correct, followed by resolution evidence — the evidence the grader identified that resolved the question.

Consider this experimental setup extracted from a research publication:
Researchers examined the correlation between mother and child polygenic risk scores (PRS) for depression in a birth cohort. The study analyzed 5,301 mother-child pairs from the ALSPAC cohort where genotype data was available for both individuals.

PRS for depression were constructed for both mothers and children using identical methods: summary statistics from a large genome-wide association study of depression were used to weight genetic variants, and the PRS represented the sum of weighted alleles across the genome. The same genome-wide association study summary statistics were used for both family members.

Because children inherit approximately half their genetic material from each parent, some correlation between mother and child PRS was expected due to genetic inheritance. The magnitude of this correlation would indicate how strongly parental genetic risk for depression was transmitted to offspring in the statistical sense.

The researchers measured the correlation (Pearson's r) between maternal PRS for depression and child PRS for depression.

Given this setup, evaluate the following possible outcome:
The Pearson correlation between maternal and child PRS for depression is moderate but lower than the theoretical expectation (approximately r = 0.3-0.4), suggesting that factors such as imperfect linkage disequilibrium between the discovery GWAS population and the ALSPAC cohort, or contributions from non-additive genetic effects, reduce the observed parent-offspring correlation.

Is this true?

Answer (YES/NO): NO